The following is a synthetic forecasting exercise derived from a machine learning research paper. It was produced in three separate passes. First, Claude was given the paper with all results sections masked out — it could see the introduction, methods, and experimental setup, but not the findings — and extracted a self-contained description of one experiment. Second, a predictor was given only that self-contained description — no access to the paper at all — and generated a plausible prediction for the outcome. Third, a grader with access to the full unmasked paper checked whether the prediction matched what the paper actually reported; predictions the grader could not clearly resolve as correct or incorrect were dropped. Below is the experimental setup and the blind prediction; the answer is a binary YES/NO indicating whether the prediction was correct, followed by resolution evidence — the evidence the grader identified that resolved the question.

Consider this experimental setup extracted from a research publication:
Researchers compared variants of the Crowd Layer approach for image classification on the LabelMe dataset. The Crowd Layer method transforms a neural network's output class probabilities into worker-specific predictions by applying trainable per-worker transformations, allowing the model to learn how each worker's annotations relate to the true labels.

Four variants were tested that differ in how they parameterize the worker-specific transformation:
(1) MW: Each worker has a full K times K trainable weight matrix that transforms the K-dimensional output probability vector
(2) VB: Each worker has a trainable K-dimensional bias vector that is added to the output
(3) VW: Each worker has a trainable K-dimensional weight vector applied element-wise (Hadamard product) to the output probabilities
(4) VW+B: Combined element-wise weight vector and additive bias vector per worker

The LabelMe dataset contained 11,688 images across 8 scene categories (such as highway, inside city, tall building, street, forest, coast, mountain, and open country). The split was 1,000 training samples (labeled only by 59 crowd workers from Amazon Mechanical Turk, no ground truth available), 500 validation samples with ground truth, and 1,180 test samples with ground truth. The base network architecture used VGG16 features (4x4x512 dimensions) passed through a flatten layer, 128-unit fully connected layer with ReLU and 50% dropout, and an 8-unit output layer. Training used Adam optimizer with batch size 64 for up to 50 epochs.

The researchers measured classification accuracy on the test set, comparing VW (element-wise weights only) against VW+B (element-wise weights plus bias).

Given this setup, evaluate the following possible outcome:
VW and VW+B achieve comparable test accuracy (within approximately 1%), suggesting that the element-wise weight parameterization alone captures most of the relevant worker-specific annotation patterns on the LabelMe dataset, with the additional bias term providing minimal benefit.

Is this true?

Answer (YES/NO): YES